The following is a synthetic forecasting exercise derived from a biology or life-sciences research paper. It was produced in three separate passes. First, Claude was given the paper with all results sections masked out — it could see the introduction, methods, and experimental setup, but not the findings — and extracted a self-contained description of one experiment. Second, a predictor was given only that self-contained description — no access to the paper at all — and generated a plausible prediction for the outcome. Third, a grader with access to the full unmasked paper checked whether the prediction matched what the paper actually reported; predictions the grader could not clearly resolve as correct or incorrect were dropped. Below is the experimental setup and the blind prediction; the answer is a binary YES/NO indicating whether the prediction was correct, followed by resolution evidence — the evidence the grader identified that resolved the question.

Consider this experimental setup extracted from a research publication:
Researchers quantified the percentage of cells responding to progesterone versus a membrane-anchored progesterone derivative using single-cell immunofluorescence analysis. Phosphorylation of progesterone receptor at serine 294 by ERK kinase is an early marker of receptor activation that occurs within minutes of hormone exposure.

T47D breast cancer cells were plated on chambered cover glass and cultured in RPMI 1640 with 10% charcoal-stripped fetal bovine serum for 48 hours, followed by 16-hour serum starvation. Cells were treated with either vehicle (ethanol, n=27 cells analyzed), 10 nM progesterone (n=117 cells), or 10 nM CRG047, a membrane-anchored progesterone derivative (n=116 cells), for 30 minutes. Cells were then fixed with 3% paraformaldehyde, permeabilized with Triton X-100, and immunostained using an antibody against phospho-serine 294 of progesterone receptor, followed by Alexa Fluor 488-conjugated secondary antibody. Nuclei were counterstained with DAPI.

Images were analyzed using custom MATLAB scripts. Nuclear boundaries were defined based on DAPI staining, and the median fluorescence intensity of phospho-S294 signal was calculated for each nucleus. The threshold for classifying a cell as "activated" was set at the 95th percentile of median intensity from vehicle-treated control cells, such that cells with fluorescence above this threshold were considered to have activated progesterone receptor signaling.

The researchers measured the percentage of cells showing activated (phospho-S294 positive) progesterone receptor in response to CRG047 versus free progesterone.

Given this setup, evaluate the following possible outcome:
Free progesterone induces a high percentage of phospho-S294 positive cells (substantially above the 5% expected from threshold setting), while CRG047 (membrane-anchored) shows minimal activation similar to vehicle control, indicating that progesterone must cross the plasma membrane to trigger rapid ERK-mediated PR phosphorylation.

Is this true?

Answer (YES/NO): NO